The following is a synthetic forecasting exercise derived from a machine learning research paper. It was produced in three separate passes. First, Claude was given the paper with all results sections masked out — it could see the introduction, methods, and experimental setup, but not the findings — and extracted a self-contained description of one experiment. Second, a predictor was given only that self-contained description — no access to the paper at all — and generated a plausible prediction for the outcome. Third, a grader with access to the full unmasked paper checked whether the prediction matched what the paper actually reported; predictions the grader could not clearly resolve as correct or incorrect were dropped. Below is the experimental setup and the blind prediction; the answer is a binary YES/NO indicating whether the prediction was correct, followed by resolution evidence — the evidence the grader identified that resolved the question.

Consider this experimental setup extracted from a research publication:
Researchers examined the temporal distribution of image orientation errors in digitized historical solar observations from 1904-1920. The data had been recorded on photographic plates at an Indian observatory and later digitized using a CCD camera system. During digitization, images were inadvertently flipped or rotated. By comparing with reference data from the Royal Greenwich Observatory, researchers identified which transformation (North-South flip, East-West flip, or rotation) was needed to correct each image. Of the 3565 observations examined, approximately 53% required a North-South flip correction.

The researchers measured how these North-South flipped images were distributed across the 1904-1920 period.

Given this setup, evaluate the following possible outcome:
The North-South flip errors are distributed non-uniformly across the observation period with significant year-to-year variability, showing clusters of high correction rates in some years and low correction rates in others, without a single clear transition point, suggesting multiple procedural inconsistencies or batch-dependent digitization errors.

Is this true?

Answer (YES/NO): NO